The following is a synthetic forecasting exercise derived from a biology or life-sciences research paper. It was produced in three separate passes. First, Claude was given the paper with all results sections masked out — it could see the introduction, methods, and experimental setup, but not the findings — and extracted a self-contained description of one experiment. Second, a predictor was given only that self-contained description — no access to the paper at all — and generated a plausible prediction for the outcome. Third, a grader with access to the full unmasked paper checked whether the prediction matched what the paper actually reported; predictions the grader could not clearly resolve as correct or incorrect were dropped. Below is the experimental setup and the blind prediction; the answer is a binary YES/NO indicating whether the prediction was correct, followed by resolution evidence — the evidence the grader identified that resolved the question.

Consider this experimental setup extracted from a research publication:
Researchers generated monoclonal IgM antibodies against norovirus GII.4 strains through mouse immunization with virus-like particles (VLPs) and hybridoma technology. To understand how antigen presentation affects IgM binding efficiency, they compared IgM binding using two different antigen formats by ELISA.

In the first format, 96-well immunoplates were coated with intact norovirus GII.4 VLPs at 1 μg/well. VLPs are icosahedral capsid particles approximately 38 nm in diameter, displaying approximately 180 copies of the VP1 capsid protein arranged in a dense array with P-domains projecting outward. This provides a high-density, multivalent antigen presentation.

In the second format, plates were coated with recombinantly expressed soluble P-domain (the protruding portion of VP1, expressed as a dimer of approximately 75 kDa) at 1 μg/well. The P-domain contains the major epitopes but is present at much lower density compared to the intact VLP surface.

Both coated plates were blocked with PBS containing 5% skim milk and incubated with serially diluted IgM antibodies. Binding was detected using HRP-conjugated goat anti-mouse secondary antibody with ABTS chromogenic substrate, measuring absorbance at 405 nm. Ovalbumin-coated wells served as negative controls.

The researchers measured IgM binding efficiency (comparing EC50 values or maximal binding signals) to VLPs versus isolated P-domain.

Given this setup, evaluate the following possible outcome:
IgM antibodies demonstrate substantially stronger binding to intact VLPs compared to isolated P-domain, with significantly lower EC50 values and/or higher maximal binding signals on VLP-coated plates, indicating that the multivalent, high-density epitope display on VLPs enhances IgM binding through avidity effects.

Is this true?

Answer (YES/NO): YES